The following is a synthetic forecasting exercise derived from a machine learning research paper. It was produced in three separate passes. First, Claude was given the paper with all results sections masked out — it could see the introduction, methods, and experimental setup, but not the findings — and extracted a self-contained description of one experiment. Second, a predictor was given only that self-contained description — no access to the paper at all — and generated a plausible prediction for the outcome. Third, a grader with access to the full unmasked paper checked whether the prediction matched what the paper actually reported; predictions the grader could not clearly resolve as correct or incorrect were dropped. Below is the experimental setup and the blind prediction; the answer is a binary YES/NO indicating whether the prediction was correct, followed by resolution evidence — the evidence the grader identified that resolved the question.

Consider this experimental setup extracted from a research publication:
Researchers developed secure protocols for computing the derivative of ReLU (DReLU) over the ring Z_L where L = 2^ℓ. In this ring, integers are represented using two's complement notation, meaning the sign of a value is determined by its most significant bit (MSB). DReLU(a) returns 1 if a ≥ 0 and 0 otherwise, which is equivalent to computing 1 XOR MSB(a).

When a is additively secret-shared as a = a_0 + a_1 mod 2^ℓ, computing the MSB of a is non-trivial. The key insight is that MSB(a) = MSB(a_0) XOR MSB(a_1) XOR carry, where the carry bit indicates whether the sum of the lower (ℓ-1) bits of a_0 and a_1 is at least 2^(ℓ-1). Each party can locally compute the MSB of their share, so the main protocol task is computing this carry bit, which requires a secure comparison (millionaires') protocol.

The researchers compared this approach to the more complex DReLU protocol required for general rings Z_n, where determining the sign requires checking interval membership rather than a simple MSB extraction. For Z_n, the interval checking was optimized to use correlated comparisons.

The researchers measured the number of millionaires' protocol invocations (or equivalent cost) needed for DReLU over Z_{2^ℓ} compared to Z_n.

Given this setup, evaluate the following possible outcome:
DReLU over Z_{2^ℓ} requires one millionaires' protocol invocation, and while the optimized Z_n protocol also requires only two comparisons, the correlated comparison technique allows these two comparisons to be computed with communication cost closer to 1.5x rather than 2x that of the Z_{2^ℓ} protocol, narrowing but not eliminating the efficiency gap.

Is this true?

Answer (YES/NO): YES